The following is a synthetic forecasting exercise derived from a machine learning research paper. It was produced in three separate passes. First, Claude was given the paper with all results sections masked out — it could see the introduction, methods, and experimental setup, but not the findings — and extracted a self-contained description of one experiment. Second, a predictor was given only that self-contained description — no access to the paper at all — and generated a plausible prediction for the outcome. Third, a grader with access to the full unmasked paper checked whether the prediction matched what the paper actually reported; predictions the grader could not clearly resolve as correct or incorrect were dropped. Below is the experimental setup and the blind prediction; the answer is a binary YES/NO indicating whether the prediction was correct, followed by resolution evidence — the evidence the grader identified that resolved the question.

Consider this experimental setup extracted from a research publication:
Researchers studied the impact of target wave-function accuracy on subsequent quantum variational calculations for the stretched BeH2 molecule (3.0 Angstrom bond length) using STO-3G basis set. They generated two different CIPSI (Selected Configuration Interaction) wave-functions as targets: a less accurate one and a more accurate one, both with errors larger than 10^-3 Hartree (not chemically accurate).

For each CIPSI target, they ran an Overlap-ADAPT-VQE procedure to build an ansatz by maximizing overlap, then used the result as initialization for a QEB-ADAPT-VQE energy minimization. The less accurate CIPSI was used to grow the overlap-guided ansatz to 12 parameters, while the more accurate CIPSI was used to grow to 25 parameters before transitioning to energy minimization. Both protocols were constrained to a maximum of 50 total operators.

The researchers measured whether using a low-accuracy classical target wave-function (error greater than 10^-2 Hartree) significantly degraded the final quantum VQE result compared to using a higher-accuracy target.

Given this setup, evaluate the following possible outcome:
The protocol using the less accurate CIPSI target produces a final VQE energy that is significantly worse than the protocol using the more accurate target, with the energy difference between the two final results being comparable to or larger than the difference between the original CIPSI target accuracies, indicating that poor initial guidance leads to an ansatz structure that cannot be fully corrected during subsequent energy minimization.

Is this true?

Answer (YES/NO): NO